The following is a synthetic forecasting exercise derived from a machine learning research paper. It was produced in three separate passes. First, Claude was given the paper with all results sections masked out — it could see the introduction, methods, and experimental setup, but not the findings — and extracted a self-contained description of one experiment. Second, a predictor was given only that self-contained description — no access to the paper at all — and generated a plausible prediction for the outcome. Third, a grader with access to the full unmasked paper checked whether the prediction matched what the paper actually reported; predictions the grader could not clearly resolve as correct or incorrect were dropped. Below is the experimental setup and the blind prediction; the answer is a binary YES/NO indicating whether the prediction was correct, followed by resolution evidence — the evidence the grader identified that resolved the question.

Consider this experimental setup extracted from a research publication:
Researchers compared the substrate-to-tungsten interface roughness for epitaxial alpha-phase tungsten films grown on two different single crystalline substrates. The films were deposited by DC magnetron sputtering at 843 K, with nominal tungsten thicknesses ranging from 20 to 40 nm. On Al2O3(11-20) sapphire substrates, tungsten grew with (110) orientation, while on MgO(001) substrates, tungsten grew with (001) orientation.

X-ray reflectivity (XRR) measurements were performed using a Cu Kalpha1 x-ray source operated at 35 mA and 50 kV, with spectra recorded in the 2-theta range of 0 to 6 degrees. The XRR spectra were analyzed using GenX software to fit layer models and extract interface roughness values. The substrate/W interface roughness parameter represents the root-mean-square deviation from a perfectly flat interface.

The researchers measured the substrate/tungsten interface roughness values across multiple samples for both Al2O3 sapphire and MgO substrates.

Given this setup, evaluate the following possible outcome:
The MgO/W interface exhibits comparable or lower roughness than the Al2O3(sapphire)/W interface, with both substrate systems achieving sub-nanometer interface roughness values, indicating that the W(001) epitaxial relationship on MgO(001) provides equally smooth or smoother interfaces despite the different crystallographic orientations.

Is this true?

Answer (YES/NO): YES